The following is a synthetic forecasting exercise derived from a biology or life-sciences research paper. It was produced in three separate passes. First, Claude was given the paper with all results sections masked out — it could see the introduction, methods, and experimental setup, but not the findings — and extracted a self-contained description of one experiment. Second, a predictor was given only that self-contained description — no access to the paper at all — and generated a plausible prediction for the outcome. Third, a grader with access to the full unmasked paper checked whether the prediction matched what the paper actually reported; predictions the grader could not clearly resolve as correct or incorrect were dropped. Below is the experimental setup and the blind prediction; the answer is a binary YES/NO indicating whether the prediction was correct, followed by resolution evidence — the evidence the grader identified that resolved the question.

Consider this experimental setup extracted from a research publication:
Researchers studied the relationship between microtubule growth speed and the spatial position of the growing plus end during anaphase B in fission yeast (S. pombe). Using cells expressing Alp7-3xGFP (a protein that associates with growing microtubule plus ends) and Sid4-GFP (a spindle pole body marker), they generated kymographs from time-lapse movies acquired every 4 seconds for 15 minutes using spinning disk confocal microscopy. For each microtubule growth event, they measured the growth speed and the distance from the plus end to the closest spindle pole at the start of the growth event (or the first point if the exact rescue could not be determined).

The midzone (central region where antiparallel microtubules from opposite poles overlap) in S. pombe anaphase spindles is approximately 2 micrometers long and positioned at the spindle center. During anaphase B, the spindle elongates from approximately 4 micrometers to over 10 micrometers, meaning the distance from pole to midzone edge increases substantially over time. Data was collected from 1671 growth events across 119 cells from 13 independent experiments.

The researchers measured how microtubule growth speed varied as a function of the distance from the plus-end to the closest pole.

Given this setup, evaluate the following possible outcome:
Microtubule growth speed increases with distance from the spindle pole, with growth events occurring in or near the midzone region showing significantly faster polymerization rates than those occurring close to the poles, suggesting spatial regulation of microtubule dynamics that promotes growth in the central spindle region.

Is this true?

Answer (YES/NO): NO